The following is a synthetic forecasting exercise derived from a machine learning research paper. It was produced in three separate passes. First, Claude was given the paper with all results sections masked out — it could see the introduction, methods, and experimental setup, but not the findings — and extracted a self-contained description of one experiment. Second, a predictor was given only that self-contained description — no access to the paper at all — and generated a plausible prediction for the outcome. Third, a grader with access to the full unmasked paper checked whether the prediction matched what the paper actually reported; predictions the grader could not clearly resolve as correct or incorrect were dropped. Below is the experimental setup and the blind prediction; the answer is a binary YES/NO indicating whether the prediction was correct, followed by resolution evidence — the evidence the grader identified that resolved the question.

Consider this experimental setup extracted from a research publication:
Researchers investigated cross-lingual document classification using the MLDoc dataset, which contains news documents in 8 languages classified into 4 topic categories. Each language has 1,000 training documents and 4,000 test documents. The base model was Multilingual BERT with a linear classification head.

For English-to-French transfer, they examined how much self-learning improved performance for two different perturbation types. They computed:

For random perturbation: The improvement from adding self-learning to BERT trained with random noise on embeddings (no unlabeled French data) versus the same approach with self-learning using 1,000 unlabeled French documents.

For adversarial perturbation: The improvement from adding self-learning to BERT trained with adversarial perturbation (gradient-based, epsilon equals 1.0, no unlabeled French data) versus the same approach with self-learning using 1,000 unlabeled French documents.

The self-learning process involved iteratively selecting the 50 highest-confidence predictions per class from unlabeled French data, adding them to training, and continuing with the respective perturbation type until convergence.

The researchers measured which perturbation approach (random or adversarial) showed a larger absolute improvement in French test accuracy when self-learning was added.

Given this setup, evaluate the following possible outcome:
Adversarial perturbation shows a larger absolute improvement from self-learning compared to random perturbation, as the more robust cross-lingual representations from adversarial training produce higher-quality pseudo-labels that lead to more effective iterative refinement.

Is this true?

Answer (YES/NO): NO